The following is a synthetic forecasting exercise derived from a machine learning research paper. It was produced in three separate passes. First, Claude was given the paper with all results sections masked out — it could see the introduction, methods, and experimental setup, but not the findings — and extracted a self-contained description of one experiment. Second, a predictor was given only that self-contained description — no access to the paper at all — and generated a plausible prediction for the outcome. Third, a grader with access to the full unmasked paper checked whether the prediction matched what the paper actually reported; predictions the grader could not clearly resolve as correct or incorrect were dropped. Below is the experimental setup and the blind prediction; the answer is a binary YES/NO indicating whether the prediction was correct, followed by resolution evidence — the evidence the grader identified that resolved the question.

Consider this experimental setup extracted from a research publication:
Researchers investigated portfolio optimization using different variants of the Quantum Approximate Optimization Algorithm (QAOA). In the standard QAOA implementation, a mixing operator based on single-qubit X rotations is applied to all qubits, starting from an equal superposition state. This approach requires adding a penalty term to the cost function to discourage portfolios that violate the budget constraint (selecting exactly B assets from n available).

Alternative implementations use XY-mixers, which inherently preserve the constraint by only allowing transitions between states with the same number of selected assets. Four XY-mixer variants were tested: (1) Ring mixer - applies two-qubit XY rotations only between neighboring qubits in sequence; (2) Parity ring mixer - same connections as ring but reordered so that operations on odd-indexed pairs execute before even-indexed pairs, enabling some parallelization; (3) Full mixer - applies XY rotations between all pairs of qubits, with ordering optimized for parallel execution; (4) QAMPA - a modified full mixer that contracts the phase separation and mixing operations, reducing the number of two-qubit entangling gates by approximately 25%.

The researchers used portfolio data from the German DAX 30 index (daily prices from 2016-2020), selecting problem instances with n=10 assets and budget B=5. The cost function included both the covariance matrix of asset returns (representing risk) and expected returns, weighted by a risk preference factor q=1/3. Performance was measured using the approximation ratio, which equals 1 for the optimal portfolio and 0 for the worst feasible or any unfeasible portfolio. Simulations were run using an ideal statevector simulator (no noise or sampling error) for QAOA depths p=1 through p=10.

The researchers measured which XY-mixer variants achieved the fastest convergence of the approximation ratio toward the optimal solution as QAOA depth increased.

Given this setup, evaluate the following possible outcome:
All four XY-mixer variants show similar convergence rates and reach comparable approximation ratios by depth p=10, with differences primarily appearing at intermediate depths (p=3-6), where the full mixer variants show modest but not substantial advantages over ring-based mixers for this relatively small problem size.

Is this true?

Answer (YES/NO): NO